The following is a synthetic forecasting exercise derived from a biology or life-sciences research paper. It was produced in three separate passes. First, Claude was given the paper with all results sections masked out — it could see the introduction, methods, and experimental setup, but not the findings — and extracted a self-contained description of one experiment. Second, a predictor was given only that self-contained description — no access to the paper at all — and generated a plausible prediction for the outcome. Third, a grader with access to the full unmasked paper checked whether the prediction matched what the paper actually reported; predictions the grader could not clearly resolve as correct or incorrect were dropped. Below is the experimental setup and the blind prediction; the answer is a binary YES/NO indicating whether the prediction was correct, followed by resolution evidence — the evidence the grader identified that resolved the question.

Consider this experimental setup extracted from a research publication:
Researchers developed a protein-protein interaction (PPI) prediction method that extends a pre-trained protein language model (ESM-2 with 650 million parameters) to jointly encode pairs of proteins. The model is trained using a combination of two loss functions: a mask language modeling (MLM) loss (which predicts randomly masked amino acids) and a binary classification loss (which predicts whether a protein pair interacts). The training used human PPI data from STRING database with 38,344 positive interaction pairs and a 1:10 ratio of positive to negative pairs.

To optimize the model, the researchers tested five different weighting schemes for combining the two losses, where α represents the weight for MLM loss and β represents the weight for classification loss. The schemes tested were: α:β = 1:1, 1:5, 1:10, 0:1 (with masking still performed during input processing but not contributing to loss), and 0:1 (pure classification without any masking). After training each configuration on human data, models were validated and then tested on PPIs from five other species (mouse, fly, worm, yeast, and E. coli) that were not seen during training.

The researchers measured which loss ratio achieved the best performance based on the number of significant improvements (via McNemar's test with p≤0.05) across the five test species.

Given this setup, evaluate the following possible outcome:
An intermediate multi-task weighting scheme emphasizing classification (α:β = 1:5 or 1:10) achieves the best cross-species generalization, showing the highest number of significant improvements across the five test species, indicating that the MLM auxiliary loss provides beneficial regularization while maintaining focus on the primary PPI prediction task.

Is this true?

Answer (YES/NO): YES